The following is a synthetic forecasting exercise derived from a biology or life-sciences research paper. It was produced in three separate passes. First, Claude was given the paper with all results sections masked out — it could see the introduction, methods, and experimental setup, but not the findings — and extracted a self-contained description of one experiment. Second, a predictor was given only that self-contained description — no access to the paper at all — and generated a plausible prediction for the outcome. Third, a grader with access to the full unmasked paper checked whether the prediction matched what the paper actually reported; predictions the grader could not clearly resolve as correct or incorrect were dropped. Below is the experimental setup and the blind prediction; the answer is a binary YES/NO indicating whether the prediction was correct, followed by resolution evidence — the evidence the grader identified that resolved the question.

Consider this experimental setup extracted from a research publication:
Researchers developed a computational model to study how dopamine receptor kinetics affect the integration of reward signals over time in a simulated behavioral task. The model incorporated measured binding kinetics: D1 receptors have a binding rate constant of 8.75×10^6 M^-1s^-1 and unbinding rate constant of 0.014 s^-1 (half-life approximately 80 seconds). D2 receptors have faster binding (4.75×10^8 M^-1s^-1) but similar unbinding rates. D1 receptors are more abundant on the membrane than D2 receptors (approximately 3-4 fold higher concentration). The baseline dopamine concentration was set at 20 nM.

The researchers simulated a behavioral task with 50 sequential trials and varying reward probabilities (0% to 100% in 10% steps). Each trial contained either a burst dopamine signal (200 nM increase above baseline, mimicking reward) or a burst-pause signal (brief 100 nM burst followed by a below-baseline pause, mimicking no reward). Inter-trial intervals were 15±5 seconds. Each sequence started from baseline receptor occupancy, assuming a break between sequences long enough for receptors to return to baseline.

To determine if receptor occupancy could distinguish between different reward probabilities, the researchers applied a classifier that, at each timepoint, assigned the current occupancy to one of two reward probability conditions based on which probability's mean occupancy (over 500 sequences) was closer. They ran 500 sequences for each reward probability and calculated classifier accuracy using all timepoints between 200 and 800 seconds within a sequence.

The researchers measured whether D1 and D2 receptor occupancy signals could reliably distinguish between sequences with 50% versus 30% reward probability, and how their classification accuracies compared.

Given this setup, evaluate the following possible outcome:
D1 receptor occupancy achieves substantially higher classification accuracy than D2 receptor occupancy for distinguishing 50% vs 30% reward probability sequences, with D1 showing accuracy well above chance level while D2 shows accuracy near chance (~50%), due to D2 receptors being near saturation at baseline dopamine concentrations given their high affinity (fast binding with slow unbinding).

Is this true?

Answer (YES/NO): NO